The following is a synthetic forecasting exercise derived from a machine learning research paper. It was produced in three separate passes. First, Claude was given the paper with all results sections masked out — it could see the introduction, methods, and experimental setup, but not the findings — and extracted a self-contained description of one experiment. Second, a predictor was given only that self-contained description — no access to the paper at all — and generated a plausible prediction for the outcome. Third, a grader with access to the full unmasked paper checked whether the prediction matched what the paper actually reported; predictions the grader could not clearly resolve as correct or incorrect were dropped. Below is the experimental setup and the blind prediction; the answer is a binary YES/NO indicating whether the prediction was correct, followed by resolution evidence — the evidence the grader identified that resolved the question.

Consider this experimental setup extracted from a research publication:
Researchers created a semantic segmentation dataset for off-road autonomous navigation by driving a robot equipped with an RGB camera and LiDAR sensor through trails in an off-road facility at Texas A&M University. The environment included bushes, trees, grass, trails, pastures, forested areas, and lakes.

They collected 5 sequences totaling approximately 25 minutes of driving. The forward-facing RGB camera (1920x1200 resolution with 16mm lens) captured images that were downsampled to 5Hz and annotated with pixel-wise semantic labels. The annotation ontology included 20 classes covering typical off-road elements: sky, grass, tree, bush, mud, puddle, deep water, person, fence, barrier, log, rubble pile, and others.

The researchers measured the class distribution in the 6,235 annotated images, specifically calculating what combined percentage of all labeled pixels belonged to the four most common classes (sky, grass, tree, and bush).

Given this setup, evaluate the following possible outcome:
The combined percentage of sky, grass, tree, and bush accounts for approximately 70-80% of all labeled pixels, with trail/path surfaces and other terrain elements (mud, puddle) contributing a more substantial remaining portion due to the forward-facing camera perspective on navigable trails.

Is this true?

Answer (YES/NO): NO